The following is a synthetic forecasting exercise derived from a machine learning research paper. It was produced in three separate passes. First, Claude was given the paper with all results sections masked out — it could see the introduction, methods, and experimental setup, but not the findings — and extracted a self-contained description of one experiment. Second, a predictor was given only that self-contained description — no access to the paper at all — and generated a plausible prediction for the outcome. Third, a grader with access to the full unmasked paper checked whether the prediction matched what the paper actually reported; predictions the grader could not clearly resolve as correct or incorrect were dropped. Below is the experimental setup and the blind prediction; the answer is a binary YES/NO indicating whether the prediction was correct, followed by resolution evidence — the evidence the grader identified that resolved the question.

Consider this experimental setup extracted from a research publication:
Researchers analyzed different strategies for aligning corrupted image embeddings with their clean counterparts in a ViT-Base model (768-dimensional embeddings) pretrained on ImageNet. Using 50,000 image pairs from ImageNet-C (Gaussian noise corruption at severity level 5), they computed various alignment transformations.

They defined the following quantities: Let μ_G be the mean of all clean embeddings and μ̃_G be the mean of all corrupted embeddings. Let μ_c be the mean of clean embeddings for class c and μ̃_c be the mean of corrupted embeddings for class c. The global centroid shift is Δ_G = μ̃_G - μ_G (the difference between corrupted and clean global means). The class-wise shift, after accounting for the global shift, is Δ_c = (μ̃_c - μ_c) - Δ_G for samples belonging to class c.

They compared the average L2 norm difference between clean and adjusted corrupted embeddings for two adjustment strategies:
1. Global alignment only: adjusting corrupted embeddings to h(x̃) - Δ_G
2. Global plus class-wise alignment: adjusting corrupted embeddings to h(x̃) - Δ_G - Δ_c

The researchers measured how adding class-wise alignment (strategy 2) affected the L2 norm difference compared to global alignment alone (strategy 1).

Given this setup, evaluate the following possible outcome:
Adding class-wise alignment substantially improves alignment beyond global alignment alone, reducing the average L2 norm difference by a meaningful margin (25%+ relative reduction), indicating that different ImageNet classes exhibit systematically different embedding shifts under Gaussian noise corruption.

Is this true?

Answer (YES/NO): NO